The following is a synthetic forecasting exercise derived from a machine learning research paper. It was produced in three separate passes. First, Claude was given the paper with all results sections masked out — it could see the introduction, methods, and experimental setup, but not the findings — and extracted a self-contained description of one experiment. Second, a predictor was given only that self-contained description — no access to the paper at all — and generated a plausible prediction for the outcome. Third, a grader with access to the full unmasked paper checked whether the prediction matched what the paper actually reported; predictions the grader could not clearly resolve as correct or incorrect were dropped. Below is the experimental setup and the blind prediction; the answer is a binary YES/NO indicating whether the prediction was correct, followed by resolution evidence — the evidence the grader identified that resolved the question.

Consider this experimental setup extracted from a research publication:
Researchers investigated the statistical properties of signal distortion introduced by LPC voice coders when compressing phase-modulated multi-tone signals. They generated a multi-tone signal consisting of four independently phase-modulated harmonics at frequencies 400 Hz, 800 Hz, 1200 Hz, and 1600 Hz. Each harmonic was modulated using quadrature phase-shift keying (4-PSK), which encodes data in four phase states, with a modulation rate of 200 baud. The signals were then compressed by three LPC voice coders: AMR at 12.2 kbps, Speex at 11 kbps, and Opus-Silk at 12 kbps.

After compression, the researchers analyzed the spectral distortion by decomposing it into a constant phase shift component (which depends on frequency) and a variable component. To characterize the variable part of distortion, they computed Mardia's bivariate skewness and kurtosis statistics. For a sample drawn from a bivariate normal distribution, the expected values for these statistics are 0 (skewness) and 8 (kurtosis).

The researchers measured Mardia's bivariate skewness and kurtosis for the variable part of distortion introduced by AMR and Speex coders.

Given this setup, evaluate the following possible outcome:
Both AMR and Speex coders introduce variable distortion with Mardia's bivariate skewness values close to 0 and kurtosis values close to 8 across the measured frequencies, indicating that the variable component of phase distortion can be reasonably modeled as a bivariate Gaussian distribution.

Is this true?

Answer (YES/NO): YES